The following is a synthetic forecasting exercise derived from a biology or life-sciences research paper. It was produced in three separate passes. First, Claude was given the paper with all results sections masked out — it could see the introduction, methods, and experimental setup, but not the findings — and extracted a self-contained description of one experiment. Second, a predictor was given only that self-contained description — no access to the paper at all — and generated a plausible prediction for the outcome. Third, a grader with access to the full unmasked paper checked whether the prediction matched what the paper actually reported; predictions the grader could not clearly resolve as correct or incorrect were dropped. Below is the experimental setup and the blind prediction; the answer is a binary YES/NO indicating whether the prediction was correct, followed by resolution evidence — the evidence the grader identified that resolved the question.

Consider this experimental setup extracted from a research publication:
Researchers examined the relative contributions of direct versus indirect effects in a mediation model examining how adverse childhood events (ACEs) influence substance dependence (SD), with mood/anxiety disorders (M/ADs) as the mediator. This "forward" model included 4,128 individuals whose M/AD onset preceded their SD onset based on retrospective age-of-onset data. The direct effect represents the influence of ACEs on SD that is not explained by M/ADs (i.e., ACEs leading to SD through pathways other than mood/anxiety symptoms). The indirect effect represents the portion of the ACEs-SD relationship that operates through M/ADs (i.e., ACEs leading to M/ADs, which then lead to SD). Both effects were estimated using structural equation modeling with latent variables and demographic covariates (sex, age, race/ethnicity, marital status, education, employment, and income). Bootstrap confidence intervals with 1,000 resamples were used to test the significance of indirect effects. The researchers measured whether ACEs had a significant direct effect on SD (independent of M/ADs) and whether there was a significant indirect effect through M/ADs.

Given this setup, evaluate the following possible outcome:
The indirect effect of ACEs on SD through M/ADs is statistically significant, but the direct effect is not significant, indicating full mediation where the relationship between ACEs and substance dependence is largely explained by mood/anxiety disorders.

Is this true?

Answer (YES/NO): NO